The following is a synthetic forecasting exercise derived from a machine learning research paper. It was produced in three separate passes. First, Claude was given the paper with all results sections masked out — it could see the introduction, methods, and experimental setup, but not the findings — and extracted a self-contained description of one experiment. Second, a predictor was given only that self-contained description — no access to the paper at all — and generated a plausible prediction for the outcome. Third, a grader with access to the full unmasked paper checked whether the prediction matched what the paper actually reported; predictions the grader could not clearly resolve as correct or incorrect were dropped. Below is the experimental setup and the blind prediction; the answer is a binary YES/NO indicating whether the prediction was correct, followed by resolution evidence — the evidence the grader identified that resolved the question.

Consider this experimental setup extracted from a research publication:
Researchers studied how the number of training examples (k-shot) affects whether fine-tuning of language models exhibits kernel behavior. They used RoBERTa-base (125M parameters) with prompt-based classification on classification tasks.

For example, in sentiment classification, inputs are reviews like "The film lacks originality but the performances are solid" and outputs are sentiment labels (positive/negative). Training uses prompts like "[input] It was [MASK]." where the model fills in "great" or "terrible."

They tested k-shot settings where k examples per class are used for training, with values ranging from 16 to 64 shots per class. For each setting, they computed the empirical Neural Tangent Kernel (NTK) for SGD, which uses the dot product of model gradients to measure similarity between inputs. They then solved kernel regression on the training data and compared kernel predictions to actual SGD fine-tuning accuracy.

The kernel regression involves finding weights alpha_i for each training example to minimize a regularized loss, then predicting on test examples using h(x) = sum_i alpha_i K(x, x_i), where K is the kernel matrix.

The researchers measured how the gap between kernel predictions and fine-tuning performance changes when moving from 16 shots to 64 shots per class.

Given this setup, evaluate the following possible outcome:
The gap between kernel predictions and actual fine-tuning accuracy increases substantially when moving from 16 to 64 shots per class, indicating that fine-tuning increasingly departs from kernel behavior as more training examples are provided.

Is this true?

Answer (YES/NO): NO